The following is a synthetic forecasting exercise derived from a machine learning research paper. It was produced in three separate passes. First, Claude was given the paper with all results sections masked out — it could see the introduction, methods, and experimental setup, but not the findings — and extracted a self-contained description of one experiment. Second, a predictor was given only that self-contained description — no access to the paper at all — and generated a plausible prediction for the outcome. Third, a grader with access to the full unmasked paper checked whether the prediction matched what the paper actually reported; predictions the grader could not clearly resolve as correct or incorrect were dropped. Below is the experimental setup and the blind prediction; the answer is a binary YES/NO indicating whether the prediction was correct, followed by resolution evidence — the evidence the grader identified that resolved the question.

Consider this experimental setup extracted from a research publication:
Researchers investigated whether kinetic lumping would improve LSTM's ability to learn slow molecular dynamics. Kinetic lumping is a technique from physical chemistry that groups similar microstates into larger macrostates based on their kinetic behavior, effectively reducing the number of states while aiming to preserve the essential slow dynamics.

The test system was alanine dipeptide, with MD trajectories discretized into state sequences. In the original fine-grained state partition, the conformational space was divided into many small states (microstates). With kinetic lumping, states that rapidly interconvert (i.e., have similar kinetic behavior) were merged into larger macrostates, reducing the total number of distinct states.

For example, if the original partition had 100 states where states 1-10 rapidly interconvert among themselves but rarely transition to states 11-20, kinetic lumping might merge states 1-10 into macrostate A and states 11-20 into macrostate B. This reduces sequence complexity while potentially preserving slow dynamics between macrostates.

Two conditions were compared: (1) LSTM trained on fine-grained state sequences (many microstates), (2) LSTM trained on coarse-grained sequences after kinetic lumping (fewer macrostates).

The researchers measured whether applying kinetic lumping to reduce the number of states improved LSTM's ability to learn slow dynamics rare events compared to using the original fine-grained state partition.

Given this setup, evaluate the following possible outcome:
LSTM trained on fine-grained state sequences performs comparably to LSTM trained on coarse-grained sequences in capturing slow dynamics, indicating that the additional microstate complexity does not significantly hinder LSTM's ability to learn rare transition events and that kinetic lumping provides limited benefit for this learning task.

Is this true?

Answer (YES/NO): NO